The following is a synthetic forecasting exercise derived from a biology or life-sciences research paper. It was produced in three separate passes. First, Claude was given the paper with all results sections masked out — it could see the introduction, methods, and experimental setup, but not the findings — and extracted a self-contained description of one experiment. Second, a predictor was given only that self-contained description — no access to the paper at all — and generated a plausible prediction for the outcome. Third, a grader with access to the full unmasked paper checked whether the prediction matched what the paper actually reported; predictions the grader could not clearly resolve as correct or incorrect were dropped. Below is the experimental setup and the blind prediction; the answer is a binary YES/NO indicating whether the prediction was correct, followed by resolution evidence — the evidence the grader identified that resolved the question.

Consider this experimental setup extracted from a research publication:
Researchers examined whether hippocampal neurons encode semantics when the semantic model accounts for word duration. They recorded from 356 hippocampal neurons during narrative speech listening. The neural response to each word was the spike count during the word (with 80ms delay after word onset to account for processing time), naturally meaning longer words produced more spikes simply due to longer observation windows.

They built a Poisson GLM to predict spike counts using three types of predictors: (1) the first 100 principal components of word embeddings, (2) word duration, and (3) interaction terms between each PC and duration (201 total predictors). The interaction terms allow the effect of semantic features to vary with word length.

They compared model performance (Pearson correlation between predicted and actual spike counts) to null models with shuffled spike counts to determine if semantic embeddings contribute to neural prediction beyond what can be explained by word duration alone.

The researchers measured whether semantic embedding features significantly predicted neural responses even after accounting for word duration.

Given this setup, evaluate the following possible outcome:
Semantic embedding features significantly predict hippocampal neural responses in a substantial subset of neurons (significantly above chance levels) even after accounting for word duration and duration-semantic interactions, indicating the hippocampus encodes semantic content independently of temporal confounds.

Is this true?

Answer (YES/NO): YES